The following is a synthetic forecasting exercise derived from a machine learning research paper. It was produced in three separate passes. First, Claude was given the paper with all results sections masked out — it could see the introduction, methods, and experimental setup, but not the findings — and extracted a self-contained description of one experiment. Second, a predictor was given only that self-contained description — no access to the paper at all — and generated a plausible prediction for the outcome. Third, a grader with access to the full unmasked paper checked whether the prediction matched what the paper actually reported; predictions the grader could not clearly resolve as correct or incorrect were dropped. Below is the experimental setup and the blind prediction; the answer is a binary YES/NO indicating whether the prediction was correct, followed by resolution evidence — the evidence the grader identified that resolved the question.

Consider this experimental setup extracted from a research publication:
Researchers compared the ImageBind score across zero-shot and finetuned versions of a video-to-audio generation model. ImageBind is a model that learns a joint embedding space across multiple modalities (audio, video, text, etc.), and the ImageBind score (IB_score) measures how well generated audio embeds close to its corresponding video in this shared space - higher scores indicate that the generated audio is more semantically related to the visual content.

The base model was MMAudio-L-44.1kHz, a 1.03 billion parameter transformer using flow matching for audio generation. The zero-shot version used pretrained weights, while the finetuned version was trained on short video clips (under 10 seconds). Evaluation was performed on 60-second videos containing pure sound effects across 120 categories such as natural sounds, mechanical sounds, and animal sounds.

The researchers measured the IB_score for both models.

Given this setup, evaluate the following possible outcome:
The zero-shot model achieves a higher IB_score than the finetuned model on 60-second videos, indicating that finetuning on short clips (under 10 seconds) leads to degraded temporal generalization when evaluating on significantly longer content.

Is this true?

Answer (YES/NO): YES